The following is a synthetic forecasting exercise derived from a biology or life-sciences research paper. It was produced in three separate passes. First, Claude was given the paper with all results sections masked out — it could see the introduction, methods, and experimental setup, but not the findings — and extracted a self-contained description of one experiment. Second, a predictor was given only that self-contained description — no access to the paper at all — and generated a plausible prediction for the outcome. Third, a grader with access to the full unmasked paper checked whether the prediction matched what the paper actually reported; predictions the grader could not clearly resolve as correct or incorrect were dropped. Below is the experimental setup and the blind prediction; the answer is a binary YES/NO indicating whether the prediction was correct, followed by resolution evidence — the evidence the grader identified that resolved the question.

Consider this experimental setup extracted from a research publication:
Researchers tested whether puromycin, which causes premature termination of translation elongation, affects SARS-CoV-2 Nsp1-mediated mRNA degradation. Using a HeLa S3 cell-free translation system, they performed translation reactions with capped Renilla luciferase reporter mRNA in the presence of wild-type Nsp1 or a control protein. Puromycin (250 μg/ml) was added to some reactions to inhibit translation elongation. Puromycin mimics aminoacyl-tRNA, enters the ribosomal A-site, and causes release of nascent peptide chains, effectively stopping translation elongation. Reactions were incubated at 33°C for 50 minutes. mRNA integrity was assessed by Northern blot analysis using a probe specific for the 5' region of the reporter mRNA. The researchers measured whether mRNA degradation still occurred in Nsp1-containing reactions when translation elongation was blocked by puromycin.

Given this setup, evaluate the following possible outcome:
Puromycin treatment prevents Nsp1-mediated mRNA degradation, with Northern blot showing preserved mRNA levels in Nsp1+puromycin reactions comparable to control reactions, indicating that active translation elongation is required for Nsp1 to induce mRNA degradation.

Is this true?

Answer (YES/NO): NO